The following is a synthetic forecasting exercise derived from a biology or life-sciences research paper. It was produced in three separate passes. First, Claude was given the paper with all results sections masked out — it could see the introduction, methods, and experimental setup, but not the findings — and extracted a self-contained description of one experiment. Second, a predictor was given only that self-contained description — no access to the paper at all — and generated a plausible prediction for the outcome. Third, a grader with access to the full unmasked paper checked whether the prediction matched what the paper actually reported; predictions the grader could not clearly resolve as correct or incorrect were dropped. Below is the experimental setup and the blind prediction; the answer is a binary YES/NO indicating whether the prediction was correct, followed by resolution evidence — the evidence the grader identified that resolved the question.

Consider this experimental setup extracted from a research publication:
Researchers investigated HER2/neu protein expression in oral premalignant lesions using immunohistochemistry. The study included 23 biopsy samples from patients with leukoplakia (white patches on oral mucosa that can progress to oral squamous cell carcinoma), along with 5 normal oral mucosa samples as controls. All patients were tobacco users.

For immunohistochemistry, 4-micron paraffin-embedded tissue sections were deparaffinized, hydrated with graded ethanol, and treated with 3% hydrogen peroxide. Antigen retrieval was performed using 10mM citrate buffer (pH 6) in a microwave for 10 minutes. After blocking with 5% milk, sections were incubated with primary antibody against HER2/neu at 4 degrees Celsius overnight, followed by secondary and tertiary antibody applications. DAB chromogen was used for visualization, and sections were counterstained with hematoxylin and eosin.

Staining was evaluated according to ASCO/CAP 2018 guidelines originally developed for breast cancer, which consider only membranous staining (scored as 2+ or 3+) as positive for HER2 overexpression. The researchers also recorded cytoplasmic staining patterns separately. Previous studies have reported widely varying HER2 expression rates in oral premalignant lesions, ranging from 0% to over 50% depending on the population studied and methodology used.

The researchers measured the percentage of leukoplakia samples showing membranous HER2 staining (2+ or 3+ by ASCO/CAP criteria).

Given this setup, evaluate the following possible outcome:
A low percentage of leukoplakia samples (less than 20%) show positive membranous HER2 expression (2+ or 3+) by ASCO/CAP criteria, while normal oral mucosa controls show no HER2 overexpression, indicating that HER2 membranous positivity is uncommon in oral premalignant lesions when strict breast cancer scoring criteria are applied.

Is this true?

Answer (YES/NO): YES